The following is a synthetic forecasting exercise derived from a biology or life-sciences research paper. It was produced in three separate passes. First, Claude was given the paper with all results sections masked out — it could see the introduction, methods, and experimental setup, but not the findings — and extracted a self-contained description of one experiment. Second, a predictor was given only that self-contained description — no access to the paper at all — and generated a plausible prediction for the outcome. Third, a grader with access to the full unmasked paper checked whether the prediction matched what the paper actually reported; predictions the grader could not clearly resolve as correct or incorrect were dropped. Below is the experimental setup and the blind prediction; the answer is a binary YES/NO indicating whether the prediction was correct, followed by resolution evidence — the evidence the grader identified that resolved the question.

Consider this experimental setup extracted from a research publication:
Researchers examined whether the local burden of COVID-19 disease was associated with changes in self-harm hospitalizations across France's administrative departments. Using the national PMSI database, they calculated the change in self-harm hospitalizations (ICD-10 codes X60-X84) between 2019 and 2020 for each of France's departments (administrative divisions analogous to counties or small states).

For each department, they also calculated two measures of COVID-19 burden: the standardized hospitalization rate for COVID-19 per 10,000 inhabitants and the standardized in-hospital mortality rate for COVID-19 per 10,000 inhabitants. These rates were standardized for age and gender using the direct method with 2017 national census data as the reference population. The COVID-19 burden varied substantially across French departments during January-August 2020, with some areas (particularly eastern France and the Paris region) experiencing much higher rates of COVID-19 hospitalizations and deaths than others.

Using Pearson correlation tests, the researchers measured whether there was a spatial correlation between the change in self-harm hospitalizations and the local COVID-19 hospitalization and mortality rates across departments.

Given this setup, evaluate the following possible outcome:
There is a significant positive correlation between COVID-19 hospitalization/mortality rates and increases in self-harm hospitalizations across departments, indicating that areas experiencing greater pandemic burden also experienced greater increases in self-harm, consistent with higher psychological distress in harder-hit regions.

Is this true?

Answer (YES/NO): NO